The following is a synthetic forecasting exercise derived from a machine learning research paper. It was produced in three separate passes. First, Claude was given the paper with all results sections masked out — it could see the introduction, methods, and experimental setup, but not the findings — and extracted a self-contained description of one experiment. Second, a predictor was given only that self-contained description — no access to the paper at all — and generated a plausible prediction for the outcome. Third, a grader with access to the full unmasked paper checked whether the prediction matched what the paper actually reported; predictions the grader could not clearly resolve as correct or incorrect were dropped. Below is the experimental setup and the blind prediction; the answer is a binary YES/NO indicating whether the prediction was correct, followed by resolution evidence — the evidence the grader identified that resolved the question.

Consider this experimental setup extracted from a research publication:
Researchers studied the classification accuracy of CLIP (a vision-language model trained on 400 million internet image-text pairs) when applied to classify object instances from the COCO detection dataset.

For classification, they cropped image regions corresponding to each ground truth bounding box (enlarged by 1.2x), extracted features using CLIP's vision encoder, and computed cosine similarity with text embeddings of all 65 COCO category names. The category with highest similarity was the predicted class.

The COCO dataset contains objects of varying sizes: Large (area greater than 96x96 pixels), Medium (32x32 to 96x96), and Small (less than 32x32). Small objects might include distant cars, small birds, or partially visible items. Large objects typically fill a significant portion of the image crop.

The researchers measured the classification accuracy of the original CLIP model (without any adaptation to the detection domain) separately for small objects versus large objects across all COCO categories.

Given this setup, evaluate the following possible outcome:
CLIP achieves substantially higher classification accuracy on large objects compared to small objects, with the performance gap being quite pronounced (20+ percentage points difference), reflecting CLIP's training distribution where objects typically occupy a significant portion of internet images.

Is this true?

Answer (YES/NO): YES